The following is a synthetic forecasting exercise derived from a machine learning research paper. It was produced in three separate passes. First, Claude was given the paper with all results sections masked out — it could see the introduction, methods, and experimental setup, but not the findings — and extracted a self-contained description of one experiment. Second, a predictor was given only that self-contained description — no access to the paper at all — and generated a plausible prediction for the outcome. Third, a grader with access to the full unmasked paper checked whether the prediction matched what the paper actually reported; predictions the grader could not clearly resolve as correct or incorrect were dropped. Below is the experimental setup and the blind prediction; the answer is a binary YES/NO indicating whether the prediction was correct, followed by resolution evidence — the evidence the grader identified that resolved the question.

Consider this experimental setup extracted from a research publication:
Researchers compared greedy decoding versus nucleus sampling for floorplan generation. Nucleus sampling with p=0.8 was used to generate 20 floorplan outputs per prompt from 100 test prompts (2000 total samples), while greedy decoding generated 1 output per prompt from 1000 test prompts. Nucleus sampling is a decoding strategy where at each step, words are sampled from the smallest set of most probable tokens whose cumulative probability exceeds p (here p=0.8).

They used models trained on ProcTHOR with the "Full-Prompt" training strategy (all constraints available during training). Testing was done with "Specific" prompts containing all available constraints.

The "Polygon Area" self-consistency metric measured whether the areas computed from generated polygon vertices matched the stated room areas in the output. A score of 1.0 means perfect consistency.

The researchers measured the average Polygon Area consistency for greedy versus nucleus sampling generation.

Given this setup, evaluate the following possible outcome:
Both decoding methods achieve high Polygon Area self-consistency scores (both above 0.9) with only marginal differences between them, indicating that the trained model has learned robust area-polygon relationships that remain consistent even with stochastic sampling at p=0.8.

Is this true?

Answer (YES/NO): YES